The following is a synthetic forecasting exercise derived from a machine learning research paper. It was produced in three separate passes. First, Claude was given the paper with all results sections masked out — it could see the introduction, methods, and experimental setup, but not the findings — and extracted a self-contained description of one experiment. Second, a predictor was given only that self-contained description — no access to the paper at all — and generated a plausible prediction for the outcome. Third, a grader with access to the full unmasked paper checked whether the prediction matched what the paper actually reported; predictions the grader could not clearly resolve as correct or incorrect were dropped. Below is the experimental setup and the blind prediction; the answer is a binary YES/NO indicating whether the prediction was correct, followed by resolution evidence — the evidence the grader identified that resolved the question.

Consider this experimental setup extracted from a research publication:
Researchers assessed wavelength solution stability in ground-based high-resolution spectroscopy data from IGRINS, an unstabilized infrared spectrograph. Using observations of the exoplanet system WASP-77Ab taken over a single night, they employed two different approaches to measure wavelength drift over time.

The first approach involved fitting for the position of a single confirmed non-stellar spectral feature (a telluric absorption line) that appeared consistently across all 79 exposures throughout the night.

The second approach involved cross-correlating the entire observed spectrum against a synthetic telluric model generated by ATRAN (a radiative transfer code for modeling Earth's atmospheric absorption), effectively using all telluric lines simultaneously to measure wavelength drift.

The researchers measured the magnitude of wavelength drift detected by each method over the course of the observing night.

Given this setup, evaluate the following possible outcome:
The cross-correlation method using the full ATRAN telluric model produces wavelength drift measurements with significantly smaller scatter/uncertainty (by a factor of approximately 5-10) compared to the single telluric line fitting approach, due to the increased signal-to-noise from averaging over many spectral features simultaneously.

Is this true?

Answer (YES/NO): NO